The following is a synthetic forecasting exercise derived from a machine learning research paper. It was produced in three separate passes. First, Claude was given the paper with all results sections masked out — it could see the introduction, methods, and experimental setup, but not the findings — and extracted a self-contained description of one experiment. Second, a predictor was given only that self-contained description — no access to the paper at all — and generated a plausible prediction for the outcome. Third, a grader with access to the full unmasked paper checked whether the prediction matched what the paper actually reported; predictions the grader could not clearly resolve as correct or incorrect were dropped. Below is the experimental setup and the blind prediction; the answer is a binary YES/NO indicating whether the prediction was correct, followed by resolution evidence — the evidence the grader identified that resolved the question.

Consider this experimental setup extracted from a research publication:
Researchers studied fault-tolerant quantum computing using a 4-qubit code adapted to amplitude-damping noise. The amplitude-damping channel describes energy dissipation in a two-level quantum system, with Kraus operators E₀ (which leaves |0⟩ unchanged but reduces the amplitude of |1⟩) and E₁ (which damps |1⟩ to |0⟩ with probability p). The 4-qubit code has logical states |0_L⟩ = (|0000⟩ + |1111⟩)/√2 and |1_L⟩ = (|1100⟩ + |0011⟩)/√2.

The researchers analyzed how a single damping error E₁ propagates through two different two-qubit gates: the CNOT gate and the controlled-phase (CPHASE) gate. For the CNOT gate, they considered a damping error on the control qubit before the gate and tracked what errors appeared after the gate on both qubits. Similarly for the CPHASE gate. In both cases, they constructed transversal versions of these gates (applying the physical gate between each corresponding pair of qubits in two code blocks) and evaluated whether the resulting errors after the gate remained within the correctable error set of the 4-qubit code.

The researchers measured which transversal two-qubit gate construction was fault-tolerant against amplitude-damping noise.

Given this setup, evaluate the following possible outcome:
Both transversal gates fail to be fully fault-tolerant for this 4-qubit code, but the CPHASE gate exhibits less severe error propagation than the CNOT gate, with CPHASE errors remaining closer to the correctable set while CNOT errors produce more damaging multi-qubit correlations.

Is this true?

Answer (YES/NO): NO